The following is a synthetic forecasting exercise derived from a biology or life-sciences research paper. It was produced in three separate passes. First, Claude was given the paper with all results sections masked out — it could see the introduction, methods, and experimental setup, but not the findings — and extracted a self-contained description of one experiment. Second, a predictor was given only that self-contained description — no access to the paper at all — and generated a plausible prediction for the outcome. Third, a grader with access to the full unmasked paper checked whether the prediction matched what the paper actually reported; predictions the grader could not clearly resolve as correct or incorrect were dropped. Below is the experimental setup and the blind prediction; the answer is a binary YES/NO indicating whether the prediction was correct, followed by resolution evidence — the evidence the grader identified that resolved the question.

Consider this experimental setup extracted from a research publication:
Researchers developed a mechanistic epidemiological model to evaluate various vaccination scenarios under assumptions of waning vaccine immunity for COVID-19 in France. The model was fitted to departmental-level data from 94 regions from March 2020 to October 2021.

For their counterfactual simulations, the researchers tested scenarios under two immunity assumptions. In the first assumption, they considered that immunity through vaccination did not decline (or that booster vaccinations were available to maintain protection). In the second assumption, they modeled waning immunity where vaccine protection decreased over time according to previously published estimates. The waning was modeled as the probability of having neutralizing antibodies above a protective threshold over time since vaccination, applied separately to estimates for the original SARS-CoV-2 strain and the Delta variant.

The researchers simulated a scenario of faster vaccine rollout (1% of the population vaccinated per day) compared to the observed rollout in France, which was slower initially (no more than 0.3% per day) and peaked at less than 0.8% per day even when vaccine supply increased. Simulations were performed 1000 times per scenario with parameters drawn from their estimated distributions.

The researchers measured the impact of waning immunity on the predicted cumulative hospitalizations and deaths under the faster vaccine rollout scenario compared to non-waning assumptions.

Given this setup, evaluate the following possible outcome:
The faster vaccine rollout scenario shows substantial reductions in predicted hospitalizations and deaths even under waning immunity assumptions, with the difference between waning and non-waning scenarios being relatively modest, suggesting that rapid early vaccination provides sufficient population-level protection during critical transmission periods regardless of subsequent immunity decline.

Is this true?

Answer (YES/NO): YES